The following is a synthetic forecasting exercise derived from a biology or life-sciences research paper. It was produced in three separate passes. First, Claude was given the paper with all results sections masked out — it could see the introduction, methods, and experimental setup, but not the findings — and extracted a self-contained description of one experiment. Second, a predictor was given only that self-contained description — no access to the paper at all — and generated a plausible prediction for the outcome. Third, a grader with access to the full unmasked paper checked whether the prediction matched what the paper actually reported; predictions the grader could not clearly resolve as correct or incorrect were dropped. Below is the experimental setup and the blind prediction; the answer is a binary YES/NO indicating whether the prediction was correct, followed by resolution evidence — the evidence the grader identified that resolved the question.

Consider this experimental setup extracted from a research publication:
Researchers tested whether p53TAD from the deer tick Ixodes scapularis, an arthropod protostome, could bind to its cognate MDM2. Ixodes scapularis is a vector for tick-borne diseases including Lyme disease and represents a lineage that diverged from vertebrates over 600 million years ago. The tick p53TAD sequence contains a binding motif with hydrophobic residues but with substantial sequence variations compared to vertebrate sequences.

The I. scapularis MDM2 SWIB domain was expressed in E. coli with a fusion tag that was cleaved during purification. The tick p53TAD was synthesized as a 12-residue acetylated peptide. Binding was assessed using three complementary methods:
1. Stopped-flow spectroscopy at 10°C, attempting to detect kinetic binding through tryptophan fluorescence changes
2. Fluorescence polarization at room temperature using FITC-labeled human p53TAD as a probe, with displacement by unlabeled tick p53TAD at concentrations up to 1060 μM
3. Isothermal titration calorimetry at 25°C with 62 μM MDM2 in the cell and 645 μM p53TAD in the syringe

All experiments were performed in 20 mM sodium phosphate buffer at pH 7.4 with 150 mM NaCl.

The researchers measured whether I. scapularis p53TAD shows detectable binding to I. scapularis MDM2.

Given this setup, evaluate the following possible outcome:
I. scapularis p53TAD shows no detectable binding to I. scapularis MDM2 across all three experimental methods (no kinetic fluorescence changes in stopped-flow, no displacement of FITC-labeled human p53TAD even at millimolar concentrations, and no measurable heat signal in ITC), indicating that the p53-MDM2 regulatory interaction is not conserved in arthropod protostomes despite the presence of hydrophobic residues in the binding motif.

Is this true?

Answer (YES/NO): NO